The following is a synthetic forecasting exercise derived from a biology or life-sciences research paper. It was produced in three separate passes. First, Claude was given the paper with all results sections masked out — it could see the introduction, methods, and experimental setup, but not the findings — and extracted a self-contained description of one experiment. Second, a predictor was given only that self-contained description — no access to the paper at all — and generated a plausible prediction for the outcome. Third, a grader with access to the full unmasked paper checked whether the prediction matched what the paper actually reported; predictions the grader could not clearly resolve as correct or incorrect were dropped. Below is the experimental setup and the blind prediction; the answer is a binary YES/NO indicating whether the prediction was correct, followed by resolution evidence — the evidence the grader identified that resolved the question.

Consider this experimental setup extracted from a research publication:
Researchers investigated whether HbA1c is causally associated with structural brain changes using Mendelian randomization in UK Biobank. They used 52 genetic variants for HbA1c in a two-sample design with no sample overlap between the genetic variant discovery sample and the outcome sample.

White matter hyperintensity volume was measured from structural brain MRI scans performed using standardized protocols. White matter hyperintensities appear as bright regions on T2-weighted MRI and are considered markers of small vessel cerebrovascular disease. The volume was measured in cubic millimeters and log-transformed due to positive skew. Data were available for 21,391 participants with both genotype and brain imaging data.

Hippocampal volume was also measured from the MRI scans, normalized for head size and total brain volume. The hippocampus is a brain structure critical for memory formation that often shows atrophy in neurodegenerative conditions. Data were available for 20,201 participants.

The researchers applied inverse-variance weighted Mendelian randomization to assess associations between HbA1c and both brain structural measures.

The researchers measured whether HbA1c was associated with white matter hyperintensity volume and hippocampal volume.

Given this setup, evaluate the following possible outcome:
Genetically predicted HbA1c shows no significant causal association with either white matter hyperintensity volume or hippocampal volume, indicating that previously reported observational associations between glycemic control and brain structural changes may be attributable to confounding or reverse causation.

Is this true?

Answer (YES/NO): YES